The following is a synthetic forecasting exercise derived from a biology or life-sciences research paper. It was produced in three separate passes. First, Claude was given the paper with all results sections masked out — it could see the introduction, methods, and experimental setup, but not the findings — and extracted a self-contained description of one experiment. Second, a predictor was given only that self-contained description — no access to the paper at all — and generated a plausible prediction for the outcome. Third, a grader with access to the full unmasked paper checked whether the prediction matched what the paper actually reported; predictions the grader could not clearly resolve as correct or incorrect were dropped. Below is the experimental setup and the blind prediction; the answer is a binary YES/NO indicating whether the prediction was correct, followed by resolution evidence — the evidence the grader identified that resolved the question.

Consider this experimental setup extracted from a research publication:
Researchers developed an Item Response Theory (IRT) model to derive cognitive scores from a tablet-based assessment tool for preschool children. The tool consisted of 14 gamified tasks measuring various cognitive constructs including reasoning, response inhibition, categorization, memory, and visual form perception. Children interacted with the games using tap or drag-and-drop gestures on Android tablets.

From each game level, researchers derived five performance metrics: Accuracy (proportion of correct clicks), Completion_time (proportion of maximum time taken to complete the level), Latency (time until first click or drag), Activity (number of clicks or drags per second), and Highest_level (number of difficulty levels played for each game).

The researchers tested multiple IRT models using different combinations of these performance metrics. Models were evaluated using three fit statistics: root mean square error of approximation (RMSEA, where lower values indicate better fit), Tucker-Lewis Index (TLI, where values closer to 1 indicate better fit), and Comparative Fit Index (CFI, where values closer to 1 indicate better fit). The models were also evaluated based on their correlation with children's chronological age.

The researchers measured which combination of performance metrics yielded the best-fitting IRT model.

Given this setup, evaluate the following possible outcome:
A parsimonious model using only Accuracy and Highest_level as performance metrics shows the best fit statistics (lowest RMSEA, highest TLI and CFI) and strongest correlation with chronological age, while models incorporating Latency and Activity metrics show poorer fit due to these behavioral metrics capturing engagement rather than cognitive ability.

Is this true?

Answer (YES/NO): NO